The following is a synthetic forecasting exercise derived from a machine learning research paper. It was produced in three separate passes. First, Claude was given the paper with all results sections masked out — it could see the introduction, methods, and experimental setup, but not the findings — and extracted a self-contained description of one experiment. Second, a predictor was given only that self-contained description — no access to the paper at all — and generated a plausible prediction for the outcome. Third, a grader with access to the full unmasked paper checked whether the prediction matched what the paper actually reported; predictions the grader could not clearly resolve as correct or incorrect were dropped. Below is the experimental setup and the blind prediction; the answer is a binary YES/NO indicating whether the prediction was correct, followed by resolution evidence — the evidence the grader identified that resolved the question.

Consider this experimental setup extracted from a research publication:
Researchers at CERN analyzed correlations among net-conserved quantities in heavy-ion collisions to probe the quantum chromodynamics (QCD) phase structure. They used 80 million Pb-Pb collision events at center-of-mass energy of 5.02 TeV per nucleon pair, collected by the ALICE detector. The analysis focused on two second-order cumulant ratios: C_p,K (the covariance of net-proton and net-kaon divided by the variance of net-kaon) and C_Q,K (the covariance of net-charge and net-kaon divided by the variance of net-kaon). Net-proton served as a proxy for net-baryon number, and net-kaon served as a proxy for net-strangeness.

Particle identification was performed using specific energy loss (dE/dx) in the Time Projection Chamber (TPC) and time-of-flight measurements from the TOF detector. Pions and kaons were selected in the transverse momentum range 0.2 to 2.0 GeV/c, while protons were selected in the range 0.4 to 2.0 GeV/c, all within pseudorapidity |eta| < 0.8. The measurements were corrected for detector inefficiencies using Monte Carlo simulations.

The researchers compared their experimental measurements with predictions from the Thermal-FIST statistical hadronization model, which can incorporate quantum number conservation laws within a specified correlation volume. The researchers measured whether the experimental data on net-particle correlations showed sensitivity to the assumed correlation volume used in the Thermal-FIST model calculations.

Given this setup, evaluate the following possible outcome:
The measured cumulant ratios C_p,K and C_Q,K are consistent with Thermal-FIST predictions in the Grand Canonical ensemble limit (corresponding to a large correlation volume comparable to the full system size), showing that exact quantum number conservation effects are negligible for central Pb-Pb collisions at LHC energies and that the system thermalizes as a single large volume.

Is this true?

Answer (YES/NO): NO